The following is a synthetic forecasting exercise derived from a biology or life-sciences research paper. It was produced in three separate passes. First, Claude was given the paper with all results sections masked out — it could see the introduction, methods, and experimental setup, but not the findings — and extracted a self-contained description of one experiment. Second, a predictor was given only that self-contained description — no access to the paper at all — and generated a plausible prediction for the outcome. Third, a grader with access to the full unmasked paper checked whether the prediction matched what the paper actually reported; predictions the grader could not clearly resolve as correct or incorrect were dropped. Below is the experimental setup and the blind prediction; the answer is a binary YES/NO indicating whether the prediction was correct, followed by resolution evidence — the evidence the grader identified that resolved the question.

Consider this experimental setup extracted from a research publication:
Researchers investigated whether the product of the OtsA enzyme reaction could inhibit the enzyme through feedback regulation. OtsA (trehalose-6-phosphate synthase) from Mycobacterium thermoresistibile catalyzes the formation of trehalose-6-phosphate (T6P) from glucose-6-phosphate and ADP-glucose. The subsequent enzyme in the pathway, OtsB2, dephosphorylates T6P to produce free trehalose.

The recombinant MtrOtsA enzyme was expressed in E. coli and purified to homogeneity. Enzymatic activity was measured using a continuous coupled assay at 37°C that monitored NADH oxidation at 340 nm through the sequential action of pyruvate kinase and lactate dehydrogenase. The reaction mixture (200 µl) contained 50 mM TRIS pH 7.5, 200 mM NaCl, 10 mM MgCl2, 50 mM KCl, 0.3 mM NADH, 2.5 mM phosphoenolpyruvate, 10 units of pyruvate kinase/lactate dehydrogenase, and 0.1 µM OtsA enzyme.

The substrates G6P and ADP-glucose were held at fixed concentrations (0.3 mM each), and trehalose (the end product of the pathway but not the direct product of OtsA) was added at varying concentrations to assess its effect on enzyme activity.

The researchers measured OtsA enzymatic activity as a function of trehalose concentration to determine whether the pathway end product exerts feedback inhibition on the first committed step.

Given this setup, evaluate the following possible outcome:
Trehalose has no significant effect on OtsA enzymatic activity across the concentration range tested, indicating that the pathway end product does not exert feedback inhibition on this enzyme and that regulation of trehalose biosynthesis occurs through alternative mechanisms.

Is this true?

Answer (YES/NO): NO